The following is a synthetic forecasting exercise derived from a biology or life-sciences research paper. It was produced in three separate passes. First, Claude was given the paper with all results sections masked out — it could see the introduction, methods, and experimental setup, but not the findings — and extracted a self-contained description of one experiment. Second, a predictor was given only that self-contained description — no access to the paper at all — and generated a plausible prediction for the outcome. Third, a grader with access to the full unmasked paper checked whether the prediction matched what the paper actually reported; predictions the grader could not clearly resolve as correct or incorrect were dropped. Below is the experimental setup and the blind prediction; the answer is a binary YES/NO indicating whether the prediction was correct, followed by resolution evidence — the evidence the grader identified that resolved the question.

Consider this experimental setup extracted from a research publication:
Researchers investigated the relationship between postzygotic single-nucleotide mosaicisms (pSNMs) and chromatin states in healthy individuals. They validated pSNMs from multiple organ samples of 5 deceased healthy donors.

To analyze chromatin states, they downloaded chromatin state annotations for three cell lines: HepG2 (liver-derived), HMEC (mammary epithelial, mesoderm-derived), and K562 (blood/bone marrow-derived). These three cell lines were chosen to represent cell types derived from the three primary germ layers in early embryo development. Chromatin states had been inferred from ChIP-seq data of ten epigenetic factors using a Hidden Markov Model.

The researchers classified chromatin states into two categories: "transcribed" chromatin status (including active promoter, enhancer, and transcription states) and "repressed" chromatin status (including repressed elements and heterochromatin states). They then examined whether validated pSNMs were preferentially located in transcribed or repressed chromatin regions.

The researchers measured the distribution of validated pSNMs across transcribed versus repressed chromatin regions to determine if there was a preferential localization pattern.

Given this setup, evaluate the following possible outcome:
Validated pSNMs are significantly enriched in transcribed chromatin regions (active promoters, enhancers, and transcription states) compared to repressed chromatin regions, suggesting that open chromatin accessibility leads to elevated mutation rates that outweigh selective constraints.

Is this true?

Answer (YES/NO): YES